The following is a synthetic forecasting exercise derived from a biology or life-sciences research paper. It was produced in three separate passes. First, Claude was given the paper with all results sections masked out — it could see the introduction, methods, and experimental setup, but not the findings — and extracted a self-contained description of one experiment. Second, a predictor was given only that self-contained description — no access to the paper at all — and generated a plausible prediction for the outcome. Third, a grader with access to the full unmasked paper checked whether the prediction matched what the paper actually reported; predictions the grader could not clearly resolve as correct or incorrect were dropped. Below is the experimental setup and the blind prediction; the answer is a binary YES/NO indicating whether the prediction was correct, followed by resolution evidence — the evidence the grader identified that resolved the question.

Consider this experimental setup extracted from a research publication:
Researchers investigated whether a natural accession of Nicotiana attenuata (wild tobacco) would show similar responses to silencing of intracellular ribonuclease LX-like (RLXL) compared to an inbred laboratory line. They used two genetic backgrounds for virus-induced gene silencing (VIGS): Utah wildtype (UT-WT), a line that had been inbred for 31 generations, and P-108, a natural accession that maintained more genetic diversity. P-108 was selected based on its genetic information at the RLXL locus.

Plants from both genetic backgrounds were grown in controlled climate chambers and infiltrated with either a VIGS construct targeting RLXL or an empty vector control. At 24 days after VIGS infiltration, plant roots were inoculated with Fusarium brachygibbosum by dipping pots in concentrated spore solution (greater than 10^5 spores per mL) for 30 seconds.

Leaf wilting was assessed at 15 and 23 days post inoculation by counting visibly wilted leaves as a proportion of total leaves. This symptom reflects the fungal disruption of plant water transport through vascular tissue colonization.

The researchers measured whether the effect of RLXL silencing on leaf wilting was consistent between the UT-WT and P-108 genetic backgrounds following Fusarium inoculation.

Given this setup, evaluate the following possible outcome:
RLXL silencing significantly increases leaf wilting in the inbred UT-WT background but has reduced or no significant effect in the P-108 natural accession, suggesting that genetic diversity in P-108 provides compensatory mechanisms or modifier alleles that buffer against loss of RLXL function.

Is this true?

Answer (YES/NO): NO